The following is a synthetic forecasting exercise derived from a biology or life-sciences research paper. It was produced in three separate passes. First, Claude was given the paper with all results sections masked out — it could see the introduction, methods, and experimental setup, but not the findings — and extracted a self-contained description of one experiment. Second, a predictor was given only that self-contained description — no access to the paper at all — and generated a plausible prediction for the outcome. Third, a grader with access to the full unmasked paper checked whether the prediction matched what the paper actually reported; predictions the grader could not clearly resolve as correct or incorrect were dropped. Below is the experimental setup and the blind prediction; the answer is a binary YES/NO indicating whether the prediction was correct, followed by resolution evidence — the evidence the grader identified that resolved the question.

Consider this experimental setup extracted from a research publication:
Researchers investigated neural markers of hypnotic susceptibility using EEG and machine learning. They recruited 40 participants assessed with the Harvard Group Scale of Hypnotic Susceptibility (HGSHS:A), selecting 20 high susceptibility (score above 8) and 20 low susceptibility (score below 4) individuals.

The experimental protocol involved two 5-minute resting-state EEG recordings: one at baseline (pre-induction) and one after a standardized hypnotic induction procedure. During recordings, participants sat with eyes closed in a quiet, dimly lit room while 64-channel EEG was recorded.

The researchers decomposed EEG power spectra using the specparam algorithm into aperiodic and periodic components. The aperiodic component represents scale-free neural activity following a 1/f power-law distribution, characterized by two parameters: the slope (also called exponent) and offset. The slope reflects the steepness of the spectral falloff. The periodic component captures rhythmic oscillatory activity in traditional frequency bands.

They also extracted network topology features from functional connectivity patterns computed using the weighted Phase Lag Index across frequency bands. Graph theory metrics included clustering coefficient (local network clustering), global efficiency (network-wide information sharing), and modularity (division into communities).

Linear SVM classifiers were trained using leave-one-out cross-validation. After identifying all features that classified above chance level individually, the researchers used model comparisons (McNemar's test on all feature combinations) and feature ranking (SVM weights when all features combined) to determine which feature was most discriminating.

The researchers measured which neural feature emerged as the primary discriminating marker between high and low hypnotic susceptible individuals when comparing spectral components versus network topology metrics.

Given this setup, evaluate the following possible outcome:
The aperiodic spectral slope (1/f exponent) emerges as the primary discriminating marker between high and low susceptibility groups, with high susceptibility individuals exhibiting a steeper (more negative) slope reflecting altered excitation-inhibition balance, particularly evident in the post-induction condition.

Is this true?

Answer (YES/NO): NO